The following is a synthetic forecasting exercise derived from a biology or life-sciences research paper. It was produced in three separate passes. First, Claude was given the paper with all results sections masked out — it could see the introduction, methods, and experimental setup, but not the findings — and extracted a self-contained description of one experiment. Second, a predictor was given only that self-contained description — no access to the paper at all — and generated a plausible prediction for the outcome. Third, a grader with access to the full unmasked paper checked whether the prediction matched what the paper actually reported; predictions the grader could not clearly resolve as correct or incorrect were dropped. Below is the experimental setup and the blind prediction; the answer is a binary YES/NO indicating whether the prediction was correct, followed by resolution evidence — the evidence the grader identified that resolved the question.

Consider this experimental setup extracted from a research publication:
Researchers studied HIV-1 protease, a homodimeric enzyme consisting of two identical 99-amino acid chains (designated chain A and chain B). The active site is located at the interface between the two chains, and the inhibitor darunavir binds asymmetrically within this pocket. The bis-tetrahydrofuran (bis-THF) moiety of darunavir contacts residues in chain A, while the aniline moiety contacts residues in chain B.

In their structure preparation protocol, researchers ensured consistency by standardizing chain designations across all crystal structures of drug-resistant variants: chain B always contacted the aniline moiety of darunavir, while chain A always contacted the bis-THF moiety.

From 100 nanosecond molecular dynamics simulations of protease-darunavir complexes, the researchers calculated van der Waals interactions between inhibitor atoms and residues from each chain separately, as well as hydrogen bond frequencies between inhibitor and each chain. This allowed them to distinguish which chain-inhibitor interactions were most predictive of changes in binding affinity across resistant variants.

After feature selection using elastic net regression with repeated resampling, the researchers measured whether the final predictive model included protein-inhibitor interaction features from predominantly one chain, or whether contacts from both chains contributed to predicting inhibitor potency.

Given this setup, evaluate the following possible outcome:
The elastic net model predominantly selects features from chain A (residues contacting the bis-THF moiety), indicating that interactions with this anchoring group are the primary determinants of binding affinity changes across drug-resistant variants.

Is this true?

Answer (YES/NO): NO